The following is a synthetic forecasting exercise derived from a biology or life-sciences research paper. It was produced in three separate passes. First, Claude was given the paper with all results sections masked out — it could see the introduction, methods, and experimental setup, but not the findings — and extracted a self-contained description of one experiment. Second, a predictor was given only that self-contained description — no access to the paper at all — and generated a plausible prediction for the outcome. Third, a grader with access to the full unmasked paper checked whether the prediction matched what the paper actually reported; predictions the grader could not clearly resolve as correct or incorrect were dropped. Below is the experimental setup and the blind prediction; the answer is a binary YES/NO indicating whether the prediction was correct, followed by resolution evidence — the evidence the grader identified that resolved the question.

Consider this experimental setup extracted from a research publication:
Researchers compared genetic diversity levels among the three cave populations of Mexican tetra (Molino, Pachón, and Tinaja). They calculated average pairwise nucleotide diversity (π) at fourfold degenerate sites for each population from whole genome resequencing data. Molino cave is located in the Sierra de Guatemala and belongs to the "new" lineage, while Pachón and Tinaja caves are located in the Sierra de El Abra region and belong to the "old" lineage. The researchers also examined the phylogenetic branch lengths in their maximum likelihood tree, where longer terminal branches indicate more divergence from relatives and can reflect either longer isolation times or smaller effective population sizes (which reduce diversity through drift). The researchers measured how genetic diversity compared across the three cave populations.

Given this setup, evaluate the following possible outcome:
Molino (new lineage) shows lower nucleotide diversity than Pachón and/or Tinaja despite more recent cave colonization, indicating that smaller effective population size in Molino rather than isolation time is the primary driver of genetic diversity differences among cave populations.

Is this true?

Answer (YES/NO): YES